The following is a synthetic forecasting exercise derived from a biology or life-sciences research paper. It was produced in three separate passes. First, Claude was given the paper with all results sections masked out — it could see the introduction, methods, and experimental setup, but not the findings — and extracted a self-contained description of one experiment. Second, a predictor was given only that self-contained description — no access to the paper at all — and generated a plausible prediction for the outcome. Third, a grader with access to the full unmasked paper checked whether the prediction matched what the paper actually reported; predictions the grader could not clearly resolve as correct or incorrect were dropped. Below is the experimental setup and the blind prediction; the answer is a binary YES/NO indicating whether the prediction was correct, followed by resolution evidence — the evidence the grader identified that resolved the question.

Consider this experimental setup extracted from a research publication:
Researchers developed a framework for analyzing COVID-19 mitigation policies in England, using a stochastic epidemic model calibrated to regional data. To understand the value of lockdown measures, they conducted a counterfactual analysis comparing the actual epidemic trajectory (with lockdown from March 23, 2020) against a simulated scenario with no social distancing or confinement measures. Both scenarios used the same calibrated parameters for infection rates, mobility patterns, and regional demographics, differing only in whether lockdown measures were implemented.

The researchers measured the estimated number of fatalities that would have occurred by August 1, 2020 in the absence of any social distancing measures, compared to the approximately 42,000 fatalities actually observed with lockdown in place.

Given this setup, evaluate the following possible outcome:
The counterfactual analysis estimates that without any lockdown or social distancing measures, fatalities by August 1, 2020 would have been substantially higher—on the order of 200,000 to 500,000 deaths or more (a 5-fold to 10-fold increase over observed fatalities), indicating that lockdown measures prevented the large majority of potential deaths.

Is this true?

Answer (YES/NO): YES